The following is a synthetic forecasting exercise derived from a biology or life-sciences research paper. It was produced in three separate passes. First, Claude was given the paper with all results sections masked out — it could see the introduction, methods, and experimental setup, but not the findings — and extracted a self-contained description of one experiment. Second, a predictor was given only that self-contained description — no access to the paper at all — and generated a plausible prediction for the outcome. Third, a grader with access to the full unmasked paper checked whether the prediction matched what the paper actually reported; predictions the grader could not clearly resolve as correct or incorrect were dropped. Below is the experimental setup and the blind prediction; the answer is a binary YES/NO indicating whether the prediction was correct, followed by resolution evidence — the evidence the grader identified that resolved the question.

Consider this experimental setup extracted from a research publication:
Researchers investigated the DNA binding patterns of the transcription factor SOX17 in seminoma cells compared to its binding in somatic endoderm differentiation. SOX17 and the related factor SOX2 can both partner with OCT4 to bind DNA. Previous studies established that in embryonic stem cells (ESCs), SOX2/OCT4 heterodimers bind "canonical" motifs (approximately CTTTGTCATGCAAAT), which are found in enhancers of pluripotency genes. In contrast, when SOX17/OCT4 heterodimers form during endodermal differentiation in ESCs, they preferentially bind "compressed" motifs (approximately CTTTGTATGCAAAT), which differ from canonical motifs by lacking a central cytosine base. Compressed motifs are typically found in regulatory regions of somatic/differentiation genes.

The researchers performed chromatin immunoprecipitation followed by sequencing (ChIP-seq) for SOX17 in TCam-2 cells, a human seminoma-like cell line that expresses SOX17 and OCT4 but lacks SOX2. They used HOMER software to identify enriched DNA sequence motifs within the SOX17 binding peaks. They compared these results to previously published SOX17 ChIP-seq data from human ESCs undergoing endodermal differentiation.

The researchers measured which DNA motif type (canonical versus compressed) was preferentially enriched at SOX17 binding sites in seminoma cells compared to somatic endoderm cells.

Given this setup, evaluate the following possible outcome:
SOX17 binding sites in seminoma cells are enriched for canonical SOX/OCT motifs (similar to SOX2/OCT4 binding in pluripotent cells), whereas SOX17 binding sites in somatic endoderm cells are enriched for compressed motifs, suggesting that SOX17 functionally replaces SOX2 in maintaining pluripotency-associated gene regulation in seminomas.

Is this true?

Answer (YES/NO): NO